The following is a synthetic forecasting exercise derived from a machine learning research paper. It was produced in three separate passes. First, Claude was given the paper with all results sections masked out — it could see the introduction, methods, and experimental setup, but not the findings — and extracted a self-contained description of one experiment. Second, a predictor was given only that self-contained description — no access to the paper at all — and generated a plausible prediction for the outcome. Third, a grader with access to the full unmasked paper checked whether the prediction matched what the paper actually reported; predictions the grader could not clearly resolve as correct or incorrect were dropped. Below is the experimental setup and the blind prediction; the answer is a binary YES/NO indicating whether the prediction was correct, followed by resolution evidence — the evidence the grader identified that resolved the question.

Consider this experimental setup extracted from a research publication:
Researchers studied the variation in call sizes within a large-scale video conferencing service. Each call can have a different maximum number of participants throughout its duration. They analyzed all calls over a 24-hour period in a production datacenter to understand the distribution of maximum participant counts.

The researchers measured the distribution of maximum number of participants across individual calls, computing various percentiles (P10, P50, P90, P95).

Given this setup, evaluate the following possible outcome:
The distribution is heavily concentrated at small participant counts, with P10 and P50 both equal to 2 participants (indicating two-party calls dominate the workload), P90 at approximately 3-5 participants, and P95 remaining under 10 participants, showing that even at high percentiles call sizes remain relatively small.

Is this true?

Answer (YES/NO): NO